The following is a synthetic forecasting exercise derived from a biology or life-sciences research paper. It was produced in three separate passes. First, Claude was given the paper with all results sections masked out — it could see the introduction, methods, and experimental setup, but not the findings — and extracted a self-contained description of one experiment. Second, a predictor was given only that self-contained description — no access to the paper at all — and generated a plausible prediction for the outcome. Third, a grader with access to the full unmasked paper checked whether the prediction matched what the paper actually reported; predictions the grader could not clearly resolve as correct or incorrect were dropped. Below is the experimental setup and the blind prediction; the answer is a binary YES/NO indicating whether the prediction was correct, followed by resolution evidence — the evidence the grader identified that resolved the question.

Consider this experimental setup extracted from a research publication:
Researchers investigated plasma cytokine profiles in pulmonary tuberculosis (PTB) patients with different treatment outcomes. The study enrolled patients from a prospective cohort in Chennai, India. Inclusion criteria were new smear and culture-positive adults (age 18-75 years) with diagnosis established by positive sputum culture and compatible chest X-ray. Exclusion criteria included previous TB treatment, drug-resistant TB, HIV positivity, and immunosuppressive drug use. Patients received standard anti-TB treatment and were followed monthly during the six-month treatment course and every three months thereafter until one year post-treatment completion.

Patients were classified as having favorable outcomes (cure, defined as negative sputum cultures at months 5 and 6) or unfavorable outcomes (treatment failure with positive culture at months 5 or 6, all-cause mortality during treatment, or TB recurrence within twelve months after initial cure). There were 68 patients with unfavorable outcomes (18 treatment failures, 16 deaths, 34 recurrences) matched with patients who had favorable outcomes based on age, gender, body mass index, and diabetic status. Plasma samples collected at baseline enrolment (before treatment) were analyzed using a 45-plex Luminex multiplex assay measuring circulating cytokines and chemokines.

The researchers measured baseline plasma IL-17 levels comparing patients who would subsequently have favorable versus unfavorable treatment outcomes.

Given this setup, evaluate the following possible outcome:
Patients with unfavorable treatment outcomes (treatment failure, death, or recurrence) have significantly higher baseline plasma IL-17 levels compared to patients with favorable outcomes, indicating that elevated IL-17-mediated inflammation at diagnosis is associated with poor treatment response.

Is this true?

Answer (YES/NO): YES